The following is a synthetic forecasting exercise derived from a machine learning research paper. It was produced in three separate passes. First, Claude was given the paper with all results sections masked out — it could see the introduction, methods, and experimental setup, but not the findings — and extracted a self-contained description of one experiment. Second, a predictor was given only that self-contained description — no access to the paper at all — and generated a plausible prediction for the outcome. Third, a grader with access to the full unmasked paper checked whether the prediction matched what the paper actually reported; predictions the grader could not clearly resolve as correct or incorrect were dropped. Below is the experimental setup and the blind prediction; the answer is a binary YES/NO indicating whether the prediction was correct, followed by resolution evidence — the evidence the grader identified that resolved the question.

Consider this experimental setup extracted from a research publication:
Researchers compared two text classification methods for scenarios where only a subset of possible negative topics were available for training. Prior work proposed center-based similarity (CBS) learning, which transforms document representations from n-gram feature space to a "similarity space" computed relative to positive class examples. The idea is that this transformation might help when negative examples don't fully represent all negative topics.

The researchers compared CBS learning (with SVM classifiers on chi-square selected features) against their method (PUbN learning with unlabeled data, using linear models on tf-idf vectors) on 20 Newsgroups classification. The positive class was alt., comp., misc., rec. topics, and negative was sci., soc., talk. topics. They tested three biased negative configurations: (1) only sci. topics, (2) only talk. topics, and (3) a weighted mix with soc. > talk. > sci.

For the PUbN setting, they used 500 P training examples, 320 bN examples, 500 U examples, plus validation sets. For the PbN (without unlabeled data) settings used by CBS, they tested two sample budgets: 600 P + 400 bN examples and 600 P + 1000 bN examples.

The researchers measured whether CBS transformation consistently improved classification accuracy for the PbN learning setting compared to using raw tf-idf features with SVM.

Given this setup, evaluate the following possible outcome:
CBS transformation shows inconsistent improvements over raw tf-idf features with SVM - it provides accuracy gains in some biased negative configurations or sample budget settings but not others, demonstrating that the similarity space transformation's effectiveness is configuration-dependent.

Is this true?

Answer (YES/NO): YES